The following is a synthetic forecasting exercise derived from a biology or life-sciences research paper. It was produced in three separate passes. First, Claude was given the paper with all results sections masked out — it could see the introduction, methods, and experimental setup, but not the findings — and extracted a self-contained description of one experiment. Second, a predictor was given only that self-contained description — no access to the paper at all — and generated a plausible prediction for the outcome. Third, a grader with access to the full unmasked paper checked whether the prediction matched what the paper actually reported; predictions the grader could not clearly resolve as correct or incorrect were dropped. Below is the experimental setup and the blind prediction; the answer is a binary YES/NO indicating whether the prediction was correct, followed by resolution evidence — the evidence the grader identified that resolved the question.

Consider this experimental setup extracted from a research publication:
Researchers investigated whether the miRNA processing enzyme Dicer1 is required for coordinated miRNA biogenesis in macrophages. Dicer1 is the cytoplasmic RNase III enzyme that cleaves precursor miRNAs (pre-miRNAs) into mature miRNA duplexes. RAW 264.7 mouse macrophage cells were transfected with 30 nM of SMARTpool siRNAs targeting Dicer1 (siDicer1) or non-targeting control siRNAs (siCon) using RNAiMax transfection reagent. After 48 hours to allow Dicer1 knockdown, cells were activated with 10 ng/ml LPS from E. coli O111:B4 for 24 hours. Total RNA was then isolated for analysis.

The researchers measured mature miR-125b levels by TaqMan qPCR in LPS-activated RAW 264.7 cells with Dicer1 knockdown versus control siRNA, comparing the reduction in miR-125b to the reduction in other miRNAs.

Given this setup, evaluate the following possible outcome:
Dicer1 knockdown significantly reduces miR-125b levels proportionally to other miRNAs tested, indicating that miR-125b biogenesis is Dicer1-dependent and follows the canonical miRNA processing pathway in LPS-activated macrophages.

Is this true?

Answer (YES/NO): YES